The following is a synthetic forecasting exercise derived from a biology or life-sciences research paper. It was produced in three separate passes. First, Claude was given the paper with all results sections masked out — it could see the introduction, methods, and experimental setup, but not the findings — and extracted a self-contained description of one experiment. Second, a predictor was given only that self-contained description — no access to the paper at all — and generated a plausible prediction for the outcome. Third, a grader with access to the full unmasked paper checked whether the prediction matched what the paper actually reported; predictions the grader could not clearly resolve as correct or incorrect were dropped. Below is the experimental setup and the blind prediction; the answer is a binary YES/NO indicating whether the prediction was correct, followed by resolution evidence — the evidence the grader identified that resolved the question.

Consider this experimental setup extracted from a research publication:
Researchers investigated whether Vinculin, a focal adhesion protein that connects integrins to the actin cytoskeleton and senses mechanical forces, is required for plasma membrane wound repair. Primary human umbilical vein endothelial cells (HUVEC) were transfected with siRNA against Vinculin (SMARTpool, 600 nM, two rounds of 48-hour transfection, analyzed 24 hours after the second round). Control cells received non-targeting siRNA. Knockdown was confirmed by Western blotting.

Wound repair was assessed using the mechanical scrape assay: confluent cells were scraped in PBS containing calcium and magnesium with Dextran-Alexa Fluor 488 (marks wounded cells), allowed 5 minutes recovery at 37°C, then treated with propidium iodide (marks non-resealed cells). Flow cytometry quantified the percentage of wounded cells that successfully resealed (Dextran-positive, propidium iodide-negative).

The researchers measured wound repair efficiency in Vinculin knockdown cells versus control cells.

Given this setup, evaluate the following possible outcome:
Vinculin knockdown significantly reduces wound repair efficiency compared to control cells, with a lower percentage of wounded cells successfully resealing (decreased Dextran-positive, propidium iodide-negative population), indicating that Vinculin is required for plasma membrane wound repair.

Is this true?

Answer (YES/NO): NO